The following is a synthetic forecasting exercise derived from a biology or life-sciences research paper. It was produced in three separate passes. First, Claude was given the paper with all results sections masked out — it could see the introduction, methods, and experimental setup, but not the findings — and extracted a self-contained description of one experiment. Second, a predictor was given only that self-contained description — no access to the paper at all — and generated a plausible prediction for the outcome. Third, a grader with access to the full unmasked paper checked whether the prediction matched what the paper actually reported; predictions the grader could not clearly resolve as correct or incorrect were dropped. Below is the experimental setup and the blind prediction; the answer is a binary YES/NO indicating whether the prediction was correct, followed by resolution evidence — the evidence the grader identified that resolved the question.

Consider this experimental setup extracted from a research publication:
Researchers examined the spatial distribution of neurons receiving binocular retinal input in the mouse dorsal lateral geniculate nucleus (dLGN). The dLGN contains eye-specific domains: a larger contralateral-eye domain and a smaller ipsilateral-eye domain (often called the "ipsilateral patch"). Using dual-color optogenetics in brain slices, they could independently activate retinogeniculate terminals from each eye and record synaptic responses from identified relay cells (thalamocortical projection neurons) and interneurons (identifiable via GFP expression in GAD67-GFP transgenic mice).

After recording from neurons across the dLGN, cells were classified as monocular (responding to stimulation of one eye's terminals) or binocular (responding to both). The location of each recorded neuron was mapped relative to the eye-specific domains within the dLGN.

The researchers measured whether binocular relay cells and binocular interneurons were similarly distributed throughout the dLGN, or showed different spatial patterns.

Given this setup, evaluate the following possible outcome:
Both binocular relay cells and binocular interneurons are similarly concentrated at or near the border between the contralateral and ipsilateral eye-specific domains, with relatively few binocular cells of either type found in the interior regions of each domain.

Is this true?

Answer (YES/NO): NO